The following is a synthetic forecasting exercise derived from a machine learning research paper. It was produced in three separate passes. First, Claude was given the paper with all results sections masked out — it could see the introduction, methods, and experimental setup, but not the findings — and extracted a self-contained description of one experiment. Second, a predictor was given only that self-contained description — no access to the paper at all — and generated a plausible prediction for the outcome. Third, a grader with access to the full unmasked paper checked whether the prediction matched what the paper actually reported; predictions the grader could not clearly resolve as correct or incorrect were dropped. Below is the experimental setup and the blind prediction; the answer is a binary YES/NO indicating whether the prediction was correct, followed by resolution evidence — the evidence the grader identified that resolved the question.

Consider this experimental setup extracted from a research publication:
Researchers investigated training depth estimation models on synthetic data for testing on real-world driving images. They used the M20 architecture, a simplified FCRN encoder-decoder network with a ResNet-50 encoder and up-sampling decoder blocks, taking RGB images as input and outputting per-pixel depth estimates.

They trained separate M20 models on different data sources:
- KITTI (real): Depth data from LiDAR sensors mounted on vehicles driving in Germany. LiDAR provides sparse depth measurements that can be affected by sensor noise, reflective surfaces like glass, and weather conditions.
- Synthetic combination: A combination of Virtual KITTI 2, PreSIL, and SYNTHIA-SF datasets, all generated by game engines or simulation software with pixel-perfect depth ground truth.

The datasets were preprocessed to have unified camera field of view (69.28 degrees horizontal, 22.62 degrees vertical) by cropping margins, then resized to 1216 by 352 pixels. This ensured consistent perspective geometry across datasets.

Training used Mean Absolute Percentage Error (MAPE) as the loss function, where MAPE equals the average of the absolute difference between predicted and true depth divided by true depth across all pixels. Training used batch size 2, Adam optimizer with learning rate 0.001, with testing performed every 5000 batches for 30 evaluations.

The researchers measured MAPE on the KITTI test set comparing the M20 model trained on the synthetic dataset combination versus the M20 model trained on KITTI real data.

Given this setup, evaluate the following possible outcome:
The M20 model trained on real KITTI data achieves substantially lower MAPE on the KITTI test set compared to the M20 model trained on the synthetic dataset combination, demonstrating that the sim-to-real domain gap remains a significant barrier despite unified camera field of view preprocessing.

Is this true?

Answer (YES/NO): YES